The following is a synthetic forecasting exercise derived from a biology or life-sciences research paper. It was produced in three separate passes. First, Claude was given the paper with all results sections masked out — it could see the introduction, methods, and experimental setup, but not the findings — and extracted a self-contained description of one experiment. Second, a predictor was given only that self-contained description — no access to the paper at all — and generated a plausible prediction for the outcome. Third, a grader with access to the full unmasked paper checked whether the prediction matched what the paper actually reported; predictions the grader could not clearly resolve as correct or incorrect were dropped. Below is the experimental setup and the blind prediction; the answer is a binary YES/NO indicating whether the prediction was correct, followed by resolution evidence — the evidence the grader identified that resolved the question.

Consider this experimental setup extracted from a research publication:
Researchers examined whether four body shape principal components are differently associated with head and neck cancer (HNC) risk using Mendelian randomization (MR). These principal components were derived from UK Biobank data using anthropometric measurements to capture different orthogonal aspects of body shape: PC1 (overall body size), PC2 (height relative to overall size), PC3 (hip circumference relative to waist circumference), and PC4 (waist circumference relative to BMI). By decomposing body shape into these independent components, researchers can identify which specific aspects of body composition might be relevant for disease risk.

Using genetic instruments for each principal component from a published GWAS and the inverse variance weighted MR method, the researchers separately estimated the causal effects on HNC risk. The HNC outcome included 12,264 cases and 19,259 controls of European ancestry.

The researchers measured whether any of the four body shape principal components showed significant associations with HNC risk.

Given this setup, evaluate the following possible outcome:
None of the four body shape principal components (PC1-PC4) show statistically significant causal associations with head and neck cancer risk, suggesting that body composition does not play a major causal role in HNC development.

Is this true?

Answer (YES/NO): NO